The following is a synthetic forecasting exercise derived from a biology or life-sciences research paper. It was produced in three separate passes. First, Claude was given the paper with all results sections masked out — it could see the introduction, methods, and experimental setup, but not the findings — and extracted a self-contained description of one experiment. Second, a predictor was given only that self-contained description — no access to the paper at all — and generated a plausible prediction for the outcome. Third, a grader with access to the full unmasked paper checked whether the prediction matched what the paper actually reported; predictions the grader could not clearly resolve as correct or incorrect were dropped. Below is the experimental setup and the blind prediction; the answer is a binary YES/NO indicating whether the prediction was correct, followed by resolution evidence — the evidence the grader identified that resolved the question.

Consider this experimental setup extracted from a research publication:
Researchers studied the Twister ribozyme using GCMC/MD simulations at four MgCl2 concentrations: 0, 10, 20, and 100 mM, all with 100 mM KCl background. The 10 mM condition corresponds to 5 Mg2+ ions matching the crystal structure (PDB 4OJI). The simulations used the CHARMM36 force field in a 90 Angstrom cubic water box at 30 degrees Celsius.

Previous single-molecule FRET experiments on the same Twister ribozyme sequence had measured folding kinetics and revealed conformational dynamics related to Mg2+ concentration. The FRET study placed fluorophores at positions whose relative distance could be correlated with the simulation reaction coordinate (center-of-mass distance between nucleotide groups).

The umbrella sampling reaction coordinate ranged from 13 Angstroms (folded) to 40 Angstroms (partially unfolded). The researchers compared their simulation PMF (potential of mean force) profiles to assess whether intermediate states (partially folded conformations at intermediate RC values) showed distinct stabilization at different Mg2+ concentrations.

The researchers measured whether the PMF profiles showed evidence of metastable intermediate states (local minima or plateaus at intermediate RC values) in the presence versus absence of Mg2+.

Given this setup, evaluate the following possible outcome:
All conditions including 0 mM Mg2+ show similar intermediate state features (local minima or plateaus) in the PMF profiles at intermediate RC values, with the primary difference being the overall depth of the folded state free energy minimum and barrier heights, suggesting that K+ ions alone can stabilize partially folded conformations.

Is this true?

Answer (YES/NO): NO